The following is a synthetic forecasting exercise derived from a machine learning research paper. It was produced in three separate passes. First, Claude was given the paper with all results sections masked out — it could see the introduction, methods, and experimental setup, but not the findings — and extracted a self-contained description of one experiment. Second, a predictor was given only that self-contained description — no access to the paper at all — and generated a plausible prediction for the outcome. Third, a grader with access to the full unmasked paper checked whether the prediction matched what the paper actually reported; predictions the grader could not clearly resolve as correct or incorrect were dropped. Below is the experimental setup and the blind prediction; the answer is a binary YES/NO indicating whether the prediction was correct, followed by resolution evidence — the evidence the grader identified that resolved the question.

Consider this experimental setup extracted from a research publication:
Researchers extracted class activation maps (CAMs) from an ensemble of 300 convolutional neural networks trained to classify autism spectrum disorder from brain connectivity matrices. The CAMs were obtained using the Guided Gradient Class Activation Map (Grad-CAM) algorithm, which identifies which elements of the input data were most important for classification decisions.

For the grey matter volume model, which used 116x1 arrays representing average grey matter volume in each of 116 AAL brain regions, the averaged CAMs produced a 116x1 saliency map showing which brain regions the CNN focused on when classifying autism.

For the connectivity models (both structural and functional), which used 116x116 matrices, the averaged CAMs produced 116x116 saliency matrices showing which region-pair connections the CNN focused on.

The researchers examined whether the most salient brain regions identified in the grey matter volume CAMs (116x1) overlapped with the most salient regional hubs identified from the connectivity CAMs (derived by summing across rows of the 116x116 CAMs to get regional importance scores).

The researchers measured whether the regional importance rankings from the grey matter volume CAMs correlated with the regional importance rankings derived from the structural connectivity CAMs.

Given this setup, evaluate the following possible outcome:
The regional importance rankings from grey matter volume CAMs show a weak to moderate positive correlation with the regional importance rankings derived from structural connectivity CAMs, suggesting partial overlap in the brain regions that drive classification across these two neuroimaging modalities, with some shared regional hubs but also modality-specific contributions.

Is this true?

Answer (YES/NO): NO